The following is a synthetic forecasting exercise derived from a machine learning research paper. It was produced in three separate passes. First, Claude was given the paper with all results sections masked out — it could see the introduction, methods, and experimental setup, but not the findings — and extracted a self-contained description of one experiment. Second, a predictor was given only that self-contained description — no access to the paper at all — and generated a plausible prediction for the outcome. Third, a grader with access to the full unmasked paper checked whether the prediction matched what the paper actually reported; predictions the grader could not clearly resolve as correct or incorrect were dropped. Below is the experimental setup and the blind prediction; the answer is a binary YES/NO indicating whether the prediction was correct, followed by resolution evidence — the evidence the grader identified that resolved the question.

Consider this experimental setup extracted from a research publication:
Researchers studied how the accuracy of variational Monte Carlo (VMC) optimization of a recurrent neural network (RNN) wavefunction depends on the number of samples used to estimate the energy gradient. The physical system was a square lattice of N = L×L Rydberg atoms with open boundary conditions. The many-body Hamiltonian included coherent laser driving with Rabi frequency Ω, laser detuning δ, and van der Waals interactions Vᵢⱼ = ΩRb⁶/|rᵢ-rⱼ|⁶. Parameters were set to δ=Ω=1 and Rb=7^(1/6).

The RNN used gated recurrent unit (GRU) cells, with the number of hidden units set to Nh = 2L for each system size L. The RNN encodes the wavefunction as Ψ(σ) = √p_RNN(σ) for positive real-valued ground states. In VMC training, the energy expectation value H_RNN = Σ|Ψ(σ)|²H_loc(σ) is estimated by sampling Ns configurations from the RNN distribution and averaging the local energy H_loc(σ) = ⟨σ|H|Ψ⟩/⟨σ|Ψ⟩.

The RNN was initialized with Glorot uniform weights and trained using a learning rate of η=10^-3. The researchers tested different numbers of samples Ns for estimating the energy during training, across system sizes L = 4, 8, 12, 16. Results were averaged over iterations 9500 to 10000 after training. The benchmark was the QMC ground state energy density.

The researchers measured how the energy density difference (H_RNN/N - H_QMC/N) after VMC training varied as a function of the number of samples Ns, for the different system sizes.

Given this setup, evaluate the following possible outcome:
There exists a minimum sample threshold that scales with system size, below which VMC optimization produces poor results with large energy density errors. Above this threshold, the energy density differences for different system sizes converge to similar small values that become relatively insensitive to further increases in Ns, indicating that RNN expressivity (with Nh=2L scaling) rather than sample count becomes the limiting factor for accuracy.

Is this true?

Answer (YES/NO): NO